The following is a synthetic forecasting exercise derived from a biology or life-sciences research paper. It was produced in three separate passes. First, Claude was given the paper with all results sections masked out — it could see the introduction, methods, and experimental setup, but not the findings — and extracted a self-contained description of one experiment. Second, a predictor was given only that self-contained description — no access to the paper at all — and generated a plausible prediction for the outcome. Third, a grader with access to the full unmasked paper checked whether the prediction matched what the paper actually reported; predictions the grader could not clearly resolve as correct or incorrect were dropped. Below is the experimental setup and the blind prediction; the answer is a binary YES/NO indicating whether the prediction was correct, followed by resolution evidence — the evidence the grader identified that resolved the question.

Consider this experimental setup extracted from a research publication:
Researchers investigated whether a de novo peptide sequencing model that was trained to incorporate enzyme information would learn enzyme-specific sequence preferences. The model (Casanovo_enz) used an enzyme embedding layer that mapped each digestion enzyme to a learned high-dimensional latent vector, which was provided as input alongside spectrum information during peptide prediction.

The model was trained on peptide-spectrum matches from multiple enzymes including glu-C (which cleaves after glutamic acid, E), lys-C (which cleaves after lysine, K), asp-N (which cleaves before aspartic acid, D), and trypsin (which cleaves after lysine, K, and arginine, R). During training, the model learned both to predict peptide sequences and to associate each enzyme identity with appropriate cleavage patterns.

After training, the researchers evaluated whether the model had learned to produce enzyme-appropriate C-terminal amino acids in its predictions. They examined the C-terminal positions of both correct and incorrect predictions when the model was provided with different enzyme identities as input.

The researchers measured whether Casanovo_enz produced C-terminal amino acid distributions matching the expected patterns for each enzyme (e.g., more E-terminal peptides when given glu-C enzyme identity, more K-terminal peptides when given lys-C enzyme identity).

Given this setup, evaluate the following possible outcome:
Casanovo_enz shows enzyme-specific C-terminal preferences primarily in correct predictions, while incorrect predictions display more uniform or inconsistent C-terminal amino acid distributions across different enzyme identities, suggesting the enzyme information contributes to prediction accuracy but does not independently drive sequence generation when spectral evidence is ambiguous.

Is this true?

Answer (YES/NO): NO